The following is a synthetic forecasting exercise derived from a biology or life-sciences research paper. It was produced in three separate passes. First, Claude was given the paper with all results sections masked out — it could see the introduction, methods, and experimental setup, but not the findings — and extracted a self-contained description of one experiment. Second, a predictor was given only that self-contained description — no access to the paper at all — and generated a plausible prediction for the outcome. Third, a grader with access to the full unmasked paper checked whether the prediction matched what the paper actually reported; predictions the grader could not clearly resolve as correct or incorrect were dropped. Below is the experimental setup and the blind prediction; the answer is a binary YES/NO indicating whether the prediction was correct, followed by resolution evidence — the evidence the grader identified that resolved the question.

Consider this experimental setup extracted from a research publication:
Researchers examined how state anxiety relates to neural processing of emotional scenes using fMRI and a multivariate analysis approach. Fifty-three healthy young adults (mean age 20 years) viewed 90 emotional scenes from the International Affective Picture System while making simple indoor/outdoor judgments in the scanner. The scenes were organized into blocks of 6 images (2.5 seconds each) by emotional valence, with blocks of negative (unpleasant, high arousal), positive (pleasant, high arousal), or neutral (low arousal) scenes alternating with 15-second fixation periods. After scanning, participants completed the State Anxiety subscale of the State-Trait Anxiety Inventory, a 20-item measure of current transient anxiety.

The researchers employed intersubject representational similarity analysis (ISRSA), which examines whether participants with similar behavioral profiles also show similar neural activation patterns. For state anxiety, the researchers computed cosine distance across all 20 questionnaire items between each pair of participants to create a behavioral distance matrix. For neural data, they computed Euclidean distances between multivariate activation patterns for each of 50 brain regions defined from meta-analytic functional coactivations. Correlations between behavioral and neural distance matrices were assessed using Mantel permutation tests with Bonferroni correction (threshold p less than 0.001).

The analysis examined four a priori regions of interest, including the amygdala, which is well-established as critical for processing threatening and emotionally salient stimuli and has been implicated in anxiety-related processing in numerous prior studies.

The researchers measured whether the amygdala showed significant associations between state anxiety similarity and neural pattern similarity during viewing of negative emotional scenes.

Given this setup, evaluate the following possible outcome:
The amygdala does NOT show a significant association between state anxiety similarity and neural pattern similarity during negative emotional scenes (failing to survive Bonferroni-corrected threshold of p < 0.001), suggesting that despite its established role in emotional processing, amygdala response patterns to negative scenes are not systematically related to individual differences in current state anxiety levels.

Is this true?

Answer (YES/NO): YES